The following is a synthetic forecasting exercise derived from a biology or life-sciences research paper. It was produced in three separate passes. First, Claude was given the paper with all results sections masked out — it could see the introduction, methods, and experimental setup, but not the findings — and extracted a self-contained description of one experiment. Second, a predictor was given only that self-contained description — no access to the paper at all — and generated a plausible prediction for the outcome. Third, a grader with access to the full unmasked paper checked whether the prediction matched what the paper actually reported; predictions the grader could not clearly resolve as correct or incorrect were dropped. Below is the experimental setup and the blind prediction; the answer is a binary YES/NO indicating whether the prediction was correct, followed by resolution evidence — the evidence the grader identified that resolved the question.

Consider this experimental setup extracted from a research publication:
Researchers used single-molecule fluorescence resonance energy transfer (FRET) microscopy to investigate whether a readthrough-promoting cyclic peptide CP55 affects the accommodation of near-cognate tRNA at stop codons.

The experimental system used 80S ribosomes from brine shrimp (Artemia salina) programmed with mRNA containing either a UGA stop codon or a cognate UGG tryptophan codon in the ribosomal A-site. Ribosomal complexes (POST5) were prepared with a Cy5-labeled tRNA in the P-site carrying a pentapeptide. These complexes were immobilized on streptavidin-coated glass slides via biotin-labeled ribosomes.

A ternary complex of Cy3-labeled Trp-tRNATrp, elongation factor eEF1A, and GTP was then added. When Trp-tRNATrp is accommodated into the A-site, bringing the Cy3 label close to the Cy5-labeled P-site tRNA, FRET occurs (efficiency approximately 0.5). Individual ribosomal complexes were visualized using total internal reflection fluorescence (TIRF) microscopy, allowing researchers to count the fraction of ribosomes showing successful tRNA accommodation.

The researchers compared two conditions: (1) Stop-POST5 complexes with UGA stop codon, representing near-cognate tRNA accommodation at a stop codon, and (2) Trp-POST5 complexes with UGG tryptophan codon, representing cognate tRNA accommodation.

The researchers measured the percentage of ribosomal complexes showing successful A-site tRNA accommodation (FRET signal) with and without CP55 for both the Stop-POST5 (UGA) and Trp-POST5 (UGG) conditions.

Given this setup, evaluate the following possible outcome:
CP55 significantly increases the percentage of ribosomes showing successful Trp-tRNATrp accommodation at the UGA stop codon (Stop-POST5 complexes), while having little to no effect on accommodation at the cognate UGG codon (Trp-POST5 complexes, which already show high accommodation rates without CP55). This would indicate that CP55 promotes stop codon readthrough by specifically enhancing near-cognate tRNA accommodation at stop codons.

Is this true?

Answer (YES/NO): YES